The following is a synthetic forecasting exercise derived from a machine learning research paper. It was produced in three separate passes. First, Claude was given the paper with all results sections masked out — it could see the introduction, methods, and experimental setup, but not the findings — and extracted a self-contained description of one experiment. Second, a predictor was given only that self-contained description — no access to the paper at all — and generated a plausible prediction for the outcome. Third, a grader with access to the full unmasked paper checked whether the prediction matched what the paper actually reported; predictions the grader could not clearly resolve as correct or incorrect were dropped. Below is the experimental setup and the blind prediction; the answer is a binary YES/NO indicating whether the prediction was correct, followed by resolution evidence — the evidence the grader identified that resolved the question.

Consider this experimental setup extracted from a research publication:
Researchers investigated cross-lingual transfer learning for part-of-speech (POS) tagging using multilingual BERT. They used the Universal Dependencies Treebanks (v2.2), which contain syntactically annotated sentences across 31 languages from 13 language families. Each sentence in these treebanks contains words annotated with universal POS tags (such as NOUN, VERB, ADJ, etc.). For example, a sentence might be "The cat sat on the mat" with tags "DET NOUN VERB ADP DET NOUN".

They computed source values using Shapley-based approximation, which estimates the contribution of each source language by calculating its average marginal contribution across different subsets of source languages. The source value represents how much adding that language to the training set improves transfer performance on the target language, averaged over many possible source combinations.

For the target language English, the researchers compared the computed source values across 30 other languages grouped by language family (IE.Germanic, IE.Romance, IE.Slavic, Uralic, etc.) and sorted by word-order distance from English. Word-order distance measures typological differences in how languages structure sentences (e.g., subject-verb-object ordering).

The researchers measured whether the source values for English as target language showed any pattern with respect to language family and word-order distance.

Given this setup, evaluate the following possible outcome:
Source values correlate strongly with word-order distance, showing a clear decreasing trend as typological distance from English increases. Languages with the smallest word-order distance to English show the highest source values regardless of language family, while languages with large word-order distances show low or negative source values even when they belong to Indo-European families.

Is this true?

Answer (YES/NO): NO